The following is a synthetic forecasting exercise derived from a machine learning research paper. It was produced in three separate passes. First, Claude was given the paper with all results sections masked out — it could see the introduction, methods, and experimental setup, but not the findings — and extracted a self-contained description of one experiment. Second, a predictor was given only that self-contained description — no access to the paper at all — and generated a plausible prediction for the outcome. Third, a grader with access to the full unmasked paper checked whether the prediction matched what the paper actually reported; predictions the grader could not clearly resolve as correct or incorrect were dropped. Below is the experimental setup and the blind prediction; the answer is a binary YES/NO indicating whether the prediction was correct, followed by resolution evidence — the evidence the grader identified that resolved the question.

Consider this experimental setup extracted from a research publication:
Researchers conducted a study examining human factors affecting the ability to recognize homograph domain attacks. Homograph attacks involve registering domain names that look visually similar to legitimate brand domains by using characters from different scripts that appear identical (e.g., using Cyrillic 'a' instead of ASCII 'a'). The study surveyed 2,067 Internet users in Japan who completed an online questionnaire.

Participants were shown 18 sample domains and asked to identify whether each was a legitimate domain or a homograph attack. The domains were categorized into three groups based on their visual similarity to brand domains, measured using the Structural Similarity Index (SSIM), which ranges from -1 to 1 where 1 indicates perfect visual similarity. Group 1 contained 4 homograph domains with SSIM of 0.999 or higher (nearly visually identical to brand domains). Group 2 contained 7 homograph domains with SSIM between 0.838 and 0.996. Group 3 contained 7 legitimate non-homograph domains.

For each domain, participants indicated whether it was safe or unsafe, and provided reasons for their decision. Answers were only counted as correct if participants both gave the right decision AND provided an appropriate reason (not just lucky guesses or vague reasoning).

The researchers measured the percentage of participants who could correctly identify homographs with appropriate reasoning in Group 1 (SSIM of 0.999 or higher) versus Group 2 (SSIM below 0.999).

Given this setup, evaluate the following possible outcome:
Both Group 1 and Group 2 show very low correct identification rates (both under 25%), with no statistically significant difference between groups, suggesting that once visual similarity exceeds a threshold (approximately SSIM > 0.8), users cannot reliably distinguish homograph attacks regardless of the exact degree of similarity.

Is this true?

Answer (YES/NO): NO